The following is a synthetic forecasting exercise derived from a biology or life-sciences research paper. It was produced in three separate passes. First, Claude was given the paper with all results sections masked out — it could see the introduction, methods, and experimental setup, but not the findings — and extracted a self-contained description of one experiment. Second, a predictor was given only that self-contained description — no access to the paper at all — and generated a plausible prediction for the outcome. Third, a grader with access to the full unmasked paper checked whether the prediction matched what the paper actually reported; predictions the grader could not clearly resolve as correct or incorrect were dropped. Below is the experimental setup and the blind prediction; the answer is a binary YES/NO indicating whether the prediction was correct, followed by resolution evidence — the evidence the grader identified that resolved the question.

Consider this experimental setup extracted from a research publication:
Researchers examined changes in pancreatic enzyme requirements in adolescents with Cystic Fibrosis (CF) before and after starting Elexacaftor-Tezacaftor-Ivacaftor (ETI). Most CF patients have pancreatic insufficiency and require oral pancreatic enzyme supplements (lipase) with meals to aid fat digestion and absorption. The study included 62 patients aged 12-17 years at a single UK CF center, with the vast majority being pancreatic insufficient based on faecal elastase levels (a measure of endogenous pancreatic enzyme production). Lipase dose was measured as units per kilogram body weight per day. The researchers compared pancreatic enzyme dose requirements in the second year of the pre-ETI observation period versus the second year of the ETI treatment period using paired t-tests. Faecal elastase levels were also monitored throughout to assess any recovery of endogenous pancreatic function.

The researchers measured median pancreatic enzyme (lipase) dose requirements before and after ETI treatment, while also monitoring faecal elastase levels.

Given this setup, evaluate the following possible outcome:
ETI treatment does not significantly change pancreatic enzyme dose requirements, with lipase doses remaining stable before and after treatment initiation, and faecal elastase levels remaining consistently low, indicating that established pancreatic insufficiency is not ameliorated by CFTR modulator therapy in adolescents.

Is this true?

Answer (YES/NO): NO